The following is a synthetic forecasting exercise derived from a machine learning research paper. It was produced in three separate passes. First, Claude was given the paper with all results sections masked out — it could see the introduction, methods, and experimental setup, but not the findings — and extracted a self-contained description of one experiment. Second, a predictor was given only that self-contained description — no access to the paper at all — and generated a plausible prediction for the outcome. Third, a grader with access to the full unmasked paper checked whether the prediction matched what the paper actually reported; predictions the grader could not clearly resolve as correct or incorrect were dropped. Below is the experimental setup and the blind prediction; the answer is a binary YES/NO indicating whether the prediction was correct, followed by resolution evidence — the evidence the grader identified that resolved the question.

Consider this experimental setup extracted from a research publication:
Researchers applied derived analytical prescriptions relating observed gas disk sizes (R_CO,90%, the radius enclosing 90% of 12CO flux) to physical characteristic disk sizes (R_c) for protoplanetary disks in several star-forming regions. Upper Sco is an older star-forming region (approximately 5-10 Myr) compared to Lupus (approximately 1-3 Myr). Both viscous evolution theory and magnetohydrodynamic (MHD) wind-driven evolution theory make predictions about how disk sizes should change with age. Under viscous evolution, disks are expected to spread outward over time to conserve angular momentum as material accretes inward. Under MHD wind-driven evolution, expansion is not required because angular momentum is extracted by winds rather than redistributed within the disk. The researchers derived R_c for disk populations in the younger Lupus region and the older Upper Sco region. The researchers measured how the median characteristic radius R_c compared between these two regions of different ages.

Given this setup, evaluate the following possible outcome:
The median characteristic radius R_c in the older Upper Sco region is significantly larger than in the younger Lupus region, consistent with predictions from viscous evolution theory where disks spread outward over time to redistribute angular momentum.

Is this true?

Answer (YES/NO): NO